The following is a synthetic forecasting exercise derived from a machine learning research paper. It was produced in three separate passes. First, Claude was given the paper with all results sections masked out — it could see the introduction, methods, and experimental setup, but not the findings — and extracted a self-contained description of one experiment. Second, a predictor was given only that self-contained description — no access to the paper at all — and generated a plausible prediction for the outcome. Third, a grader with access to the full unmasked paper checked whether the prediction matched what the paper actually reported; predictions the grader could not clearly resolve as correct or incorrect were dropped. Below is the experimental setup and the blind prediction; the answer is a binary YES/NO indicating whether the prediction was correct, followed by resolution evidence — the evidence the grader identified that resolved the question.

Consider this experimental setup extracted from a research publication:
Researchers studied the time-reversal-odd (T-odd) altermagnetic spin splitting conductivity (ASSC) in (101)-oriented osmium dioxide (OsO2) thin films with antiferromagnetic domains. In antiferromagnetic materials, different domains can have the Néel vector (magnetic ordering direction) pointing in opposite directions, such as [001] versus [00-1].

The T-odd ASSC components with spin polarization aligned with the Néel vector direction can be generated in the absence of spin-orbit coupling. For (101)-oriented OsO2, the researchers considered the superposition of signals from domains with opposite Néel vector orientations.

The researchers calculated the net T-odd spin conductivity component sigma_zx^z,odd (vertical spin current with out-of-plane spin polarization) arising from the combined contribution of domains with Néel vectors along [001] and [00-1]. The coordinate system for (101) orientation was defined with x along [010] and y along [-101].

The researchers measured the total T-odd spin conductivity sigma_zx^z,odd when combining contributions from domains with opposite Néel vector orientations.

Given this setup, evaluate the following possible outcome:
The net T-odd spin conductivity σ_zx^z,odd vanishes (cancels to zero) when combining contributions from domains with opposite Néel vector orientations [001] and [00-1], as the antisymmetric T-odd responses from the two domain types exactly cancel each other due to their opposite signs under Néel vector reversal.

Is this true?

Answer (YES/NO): YES